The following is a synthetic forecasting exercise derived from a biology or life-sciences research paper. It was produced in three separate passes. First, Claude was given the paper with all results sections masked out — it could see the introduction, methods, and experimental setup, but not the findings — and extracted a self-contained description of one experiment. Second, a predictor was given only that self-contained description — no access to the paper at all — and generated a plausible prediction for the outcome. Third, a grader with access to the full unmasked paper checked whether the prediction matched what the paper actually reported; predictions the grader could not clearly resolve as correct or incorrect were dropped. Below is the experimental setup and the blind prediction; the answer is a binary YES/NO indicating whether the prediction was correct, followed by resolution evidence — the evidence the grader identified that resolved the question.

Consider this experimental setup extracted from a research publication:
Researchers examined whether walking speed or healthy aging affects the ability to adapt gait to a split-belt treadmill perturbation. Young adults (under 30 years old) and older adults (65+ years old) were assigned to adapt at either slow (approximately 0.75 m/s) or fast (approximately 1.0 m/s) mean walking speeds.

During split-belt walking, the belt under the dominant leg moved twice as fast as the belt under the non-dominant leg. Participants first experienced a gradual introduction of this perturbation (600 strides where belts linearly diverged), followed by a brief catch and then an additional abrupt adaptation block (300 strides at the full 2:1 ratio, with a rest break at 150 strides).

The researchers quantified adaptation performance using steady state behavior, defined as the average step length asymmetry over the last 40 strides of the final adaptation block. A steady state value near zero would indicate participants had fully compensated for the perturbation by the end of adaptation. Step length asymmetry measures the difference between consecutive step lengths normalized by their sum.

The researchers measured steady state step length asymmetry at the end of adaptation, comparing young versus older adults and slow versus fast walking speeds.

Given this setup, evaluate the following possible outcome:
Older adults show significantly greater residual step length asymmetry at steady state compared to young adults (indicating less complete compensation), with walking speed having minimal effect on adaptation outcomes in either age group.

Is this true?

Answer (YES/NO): NO